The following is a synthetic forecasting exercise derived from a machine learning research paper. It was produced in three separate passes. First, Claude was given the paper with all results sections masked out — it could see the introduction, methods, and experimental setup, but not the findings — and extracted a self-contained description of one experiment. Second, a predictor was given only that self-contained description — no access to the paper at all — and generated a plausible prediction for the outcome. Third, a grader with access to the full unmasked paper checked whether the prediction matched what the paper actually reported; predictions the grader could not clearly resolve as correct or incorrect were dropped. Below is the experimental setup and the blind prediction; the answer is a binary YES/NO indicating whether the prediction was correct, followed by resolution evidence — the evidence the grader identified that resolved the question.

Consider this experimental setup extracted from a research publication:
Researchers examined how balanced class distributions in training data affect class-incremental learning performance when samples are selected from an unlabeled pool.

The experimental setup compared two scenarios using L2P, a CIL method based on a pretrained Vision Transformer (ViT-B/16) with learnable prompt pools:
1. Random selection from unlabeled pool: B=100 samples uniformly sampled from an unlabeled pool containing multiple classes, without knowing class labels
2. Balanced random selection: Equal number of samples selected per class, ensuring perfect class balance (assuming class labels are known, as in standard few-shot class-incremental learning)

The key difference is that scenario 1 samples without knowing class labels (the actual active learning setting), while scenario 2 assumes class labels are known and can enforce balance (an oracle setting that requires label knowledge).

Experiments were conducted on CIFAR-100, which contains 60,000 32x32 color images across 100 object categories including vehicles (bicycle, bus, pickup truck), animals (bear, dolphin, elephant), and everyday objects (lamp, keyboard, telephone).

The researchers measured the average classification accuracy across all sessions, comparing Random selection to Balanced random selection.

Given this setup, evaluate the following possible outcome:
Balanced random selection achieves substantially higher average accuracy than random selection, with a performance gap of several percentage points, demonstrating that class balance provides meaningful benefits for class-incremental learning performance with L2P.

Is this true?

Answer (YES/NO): YES